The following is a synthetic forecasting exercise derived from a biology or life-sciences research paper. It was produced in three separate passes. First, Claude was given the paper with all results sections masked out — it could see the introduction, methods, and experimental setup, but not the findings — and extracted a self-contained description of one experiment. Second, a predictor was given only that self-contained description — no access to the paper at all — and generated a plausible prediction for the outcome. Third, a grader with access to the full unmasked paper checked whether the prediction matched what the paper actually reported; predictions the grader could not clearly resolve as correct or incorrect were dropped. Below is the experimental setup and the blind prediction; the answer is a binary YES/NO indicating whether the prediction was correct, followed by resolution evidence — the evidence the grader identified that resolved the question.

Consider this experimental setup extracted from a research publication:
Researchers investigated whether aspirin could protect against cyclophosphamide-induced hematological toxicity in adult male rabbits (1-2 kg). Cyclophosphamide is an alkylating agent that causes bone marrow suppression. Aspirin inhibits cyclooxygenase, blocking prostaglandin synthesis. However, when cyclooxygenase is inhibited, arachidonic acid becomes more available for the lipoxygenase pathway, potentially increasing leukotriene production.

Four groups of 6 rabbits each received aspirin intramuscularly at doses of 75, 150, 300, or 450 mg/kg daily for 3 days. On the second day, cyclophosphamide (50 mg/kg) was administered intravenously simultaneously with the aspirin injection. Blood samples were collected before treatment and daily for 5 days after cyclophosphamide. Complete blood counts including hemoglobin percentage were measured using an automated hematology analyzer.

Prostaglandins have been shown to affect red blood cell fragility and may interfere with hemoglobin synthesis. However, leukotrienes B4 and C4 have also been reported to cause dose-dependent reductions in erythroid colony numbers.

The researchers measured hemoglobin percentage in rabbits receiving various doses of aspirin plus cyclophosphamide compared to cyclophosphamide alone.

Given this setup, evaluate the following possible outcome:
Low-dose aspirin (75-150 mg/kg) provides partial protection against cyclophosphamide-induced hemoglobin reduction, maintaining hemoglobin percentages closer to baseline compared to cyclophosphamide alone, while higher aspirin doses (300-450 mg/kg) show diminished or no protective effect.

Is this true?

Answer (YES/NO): NO